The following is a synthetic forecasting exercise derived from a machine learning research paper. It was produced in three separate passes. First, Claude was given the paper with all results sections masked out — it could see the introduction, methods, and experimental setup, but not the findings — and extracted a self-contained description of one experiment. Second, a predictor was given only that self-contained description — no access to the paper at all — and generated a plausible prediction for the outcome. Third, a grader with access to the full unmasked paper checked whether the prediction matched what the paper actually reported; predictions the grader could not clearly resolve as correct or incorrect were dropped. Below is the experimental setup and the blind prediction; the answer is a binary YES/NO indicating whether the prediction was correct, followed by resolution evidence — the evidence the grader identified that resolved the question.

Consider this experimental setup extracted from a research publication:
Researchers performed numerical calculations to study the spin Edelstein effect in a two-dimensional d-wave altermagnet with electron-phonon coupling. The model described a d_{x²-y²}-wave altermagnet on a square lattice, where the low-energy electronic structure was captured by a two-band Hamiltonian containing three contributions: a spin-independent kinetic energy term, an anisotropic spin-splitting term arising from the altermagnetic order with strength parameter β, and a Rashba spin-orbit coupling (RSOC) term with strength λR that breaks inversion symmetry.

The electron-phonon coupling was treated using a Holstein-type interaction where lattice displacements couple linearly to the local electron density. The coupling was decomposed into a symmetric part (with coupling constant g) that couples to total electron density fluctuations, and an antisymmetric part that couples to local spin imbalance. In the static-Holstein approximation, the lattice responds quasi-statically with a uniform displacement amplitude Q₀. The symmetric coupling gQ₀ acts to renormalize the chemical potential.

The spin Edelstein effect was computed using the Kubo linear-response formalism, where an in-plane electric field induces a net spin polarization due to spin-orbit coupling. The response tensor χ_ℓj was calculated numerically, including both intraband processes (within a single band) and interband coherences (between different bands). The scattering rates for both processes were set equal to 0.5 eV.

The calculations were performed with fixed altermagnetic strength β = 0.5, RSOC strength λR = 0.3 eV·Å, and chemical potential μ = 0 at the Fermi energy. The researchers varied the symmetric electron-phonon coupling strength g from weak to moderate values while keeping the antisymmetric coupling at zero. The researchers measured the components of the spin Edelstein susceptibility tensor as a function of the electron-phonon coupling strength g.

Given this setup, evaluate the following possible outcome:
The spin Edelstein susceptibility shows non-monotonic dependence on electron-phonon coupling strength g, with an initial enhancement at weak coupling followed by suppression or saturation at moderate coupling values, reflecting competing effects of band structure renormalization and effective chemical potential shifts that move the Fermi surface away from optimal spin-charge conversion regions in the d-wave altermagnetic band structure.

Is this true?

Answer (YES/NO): NO